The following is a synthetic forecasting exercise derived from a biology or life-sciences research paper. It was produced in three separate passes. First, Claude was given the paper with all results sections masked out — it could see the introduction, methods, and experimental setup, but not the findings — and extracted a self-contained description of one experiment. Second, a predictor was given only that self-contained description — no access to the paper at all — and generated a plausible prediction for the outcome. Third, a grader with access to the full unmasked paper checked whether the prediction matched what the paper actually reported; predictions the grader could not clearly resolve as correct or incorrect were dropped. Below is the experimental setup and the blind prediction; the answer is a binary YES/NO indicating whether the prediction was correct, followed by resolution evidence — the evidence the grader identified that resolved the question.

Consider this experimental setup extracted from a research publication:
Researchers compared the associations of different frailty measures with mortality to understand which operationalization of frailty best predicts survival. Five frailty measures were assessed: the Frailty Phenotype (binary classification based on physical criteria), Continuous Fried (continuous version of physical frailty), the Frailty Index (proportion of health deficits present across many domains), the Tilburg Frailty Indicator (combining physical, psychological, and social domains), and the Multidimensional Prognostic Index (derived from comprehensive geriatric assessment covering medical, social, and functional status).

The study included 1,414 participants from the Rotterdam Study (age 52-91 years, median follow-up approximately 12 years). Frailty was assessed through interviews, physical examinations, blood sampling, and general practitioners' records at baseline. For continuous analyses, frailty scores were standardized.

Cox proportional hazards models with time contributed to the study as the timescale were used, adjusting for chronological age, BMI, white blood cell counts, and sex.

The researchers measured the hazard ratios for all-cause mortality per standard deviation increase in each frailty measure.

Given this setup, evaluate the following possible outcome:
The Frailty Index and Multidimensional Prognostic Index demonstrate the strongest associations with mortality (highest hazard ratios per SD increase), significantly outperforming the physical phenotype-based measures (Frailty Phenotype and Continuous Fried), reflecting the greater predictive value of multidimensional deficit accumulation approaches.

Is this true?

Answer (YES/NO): NO